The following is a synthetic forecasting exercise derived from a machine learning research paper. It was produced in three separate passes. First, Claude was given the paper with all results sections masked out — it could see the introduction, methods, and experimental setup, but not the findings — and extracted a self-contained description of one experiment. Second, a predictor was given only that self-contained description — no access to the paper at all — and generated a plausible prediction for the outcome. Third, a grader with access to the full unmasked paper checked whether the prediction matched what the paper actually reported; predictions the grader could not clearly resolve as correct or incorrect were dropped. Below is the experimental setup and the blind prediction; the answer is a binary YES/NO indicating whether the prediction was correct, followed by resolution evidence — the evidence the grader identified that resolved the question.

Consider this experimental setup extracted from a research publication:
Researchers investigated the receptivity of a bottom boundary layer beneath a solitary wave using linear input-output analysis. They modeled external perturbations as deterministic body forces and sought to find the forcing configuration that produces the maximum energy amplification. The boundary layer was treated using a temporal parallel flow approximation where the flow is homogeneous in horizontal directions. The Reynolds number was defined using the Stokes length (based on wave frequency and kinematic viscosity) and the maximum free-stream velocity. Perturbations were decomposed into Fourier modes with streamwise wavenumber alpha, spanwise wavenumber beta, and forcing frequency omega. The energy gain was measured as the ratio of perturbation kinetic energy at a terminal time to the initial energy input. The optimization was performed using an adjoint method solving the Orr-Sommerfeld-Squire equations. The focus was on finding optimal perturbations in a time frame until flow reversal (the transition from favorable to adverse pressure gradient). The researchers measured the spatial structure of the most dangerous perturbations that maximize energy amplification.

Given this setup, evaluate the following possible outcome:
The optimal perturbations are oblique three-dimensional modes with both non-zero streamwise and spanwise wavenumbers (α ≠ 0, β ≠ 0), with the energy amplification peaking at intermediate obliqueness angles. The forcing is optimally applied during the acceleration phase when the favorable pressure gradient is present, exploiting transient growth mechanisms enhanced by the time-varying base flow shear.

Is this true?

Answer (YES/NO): NO